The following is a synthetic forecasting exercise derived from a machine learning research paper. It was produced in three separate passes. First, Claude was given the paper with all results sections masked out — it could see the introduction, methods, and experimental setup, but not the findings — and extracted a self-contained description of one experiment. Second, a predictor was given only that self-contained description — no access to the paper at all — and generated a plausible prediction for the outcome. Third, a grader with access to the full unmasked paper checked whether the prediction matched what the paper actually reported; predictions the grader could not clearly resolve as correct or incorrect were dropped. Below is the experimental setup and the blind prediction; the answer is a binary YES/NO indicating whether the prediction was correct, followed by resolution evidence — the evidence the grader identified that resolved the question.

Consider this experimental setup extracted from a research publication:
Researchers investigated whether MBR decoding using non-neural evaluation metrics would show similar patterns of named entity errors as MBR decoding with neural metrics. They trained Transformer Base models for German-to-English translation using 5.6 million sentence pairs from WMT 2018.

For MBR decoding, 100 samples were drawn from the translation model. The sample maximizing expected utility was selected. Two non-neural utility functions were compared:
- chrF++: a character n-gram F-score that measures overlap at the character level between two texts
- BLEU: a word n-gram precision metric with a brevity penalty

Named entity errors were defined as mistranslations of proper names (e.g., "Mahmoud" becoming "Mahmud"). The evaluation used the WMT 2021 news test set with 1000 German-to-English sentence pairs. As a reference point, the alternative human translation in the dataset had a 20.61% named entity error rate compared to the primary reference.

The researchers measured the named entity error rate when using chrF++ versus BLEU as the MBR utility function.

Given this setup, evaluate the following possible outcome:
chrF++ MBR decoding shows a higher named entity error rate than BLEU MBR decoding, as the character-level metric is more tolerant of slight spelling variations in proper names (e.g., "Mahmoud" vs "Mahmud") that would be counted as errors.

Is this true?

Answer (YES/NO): YES